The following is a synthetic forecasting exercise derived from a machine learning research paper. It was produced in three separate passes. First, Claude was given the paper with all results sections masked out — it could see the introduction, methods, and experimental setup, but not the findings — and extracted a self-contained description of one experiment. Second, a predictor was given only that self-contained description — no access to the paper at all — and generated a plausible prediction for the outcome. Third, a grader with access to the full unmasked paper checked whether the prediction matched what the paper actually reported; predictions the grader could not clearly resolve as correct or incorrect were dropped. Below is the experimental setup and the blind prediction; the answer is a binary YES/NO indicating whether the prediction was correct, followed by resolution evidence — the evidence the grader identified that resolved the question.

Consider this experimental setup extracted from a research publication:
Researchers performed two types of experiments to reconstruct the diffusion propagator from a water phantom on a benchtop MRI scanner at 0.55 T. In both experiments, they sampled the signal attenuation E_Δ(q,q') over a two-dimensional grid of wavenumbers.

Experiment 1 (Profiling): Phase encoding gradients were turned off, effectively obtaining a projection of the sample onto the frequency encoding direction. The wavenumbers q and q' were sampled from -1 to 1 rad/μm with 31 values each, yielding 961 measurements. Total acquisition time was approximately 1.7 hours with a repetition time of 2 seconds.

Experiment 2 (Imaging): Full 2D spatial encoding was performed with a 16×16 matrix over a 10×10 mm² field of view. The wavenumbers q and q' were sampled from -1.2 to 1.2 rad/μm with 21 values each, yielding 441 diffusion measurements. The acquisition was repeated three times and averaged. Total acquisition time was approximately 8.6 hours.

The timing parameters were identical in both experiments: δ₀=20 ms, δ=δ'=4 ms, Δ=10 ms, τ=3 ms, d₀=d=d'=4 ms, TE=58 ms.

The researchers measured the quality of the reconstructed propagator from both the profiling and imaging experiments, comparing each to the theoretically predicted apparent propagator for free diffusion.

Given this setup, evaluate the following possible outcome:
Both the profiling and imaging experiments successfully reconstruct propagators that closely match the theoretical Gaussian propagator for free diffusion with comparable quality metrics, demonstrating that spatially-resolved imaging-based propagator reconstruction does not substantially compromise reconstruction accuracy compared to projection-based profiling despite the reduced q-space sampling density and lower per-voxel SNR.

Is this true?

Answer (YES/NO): NO